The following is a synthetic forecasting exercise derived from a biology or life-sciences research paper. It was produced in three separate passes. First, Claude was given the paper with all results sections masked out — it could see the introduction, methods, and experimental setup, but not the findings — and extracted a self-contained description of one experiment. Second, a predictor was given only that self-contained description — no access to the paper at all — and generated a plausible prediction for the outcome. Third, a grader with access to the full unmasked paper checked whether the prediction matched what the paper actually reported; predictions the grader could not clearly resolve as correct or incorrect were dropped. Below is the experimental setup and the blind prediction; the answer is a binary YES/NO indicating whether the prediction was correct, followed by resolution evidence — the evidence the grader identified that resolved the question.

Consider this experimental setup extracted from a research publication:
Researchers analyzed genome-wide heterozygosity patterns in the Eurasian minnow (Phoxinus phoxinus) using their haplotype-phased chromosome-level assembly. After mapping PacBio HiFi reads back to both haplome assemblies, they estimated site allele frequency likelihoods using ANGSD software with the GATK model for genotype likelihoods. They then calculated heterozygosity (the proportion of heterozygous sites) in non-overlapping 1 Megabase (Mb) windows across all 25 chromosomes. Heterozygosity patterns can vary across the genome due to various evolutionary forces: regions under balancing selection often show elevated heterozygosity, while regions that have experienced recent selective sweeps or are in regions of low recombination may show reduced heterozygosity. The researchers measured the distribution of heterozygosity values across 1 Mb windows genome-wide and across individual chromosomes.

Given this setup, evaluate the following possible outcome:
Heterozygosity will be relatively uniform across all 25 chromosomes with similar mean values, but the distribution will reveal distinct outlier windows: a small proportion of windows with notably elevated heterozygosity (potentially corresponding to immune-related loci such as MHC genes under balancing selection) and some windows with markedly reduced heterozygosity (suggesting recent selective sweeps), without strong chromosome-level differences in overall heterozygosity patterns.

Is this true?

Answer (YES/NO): NO